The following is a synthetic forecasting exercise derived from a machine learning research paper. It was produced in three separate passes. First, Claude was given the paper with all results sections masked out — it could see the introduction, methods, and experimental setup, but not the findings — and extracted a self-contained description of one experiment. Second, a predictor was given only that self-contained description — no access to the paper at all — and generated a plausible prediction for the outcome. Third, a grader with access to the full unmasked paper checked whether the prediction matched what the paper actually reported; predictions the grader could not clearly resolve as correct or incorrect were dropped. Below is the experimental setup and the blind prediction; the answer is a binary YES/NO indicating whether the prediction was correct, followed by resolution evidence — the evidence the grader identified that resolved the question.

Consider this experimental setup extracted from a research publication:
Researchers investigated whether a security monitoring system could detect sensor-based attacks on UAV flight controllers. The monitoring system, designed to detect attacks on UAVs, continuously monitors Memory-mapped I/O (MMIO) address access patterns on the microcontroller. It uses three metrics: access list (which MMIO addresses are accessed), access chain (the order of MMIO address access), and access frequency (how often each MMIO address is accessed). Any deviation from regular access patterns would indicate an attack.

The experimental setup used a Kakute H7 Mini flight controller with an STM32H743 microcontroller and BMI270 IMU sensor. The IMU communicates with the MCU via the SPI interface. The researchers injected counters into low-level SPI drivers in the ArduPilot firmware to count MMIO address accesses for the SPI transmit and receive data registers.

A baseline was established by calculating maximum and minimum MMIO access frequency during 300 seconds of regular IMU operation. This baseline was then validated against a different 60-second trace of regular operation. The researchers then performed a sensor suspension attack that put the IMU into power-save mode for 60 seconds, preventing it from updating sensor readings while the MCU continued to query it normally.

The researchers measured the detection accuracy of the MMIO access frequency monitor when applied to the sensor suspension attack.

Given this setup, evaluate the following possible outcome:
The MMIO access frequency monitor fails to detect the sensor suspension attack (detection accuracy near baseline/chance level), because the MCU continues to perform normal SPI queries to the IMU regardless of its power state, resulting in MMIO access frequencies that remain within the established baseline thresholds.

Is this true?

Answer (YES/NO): YES